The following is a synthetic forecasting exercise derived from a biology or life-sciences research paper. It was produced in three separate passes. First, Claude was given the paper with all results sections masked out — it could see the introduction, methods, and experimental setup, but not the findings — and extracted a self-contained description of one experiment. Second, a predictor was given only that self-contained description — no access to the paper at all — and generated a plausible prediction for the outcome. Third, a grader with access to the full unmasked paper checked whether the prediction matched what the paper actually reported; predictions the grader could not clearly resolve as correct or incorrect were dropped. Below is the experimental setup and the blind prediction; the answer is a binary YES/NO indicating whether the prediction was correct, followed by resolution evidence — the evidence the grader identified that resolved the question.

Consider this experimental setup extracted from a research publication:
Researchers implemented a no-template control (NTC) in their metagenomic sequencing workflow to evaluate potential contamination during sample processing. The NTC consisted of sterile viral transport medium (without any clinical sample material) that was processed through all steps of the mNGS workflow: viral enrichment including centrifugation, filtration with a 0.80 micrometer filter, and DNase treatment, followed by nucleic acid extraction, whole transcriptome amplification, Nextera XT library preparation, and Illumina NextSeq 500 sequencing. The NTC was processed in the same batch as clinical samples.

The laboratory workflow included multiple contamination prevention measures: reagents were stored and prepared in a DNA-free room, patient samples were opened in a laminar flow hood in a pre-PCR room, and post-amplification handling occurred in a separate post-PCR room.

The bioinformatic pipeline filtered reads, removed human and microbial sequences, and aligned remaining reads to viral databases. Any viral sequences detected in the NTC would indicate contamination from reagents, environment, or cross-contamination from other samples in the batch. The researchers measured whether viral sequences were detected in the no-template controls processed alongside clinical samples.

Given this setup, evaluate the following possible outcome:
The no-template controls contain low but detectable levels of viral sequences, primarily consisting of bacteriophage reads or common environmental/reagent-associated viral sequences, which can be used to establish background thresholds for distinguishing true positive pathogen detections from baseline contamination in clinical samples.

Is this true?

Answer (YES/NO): YES